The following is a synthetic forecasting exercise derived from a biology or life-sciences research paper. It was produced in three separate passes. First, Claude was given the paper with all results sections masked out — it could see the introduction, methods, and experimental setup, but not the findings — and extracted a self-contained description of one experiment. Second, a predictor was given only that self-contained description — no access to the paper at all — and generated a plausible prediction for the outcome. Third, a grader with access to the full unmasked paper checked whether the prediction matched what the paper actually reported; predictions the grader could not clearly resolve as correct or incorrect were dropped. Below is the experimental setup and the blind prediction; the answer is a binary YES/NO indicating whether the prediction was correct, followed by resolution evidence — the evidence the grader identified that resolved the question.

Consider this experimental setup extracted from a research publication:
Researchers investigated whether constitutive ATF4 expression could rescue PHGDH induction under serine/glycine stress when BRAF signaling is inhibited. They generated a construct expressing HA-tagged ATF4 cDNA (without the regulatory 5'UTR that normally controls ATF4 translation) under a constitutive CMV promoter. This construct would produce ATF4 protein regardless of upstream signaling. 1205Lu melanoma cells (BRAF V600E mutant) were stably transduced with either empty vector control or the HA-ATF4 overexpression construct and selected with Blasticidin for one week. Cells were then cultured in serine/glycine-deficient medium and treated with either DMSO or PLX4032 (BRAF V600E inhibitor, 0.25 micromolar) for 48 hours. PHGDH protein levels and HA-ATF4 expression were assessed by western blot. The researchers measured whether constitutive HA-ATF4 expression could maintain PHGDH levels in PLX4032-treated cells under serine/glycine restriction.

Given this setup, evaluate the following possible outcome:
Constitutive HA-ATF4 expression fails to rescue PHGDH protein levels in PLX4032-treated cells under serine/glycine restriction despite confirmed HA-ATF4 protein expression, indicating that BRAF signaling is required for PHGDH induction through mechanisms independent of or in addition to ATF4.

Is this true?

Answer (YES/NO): NO